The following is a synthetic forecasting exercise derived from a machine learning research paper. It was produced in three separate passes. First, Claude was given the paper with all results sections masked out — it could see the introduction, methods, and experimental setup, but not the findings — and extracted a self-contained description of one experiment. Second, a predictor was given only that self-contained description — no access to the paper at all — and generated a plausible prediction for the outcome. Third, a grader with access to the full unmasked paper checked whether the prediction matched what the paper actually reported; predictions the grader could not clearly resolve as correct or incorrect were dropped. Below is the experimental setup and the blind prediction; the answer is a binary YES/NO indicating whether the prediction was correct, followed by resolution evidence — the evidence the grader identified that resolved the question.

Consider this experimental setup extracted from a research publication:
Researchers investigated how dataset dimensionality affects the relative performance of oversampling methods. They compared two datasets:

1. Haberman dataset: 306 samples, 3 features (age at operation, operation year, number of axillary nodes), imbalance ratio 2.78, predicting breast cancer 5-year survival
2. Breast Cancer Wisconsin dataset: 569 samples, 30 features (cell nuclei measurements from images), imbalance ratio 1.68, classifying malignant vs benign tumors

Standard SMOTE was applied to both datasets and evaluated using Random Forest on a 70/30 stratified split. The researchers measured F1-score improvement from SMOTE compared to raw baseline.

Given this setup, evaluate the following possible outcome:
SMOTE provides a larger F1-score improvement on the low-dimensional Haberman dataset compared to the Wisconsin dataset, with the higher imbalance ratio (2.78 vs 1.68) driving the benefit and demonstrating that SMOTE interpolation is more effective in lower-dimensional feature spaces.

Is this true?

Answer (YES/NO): YES